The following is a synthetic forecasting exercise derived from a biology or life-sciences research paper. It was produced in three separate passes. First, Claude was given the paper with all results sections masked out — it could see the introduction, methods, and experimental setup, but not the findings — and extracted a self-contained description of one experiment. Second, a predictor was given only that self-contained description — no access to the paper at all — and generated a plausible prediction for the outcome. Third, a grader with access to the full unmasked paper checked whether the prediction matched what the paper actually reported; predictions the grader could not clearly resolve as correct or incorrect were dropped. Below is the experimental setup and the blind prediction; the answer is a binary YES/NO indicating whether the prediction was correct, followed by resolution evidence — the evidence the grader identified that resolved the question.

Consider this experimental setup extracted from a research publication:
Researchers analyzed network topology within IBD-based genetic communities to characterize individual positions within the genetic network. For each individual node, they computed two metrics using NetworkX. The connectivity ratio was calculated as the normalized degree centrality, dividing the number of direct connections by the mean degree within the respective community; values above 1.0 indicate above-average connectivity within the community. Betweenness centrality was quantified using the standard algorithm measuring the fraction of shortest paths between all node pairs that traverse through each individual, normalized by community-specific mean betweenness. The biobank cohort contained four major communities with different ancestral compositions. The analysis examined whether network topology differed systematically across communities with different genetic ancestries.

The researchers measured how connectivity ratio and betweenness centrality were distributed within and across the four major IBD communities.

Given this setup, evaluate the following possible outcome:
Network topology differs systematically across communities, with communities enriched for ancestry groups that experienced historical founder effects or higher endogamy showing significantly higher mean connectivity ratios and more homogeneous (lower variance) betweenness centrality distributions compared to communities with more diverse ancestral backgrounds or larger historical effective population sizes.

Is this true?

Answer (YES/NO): NO